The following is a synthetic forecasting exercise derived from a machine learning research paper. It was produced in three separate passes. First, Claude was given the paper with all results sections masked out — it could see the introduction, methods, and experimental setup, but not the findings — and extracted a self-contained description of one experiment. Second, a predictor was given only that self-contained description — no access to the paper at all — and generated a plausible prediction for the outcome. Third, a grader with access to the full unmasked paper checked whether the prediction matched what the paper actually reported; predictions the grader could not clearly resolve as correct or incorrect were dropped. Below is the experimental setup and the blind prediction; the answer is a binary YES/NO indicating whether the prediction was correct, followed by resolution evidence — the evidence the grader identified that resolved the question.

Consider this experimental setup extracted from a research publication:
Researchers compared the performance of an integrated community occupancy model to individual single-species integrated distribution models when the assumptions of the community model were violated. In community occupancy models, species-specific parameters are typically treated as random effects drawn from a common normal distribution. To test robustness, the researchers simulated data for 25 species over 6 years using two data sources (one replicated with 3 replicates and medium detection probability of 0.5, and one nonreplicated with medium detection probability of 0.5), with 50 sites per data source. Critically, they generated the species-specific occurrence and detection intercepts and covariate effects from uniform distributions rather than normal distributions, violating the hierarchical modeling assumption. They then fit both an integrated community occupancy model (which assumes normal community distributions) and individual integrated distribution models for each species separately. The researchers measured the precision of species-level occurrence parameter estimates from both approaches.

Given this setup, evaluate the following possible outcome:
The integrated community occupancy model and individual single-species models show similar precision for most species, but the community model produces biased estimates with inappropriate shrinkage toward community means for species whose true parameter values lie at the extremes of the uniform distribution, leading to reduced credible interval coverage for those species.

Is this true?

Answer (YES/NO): NO